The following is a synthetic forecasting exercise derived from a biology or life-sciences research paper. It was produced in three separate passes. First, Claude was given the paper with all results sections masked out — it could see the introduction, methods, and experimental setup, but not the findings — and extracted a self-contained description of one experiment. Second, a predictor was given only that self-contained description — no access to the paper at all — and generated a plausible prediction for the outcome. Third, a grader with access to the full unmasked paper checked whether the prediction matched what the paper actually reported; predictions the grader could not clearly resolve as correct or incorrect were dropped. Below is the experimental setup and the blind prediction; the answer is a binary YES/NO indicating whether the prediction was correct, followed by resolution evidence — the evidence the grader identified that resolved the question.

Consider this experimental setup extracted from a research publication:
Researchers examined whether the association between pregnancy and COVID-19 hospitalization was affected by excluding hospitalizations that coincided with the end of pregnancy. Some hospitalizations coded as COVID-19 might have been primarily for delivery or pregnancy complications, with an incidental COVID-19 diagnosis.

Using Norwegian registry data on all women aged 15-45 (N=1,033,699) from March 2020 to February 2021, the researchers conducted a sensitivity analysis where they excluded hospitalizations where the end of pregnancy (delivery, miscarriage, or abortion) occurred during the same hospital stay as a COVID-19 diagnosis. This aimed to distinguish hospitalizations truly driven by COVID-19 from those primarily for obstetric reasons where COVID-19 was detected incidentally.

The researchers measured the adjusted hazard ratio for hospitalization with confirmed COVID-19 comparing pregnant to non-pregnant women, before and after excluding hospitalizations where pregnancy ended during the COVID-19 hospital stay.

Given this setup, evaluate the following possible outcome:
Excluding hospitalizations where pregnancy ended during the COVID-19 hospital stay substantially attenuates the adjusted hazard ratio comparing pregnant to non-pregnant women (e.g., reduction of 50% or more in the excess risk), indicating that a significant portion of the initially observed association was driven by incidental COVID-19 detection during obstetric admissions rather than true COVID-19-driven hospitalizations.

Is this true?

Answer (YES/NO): NO